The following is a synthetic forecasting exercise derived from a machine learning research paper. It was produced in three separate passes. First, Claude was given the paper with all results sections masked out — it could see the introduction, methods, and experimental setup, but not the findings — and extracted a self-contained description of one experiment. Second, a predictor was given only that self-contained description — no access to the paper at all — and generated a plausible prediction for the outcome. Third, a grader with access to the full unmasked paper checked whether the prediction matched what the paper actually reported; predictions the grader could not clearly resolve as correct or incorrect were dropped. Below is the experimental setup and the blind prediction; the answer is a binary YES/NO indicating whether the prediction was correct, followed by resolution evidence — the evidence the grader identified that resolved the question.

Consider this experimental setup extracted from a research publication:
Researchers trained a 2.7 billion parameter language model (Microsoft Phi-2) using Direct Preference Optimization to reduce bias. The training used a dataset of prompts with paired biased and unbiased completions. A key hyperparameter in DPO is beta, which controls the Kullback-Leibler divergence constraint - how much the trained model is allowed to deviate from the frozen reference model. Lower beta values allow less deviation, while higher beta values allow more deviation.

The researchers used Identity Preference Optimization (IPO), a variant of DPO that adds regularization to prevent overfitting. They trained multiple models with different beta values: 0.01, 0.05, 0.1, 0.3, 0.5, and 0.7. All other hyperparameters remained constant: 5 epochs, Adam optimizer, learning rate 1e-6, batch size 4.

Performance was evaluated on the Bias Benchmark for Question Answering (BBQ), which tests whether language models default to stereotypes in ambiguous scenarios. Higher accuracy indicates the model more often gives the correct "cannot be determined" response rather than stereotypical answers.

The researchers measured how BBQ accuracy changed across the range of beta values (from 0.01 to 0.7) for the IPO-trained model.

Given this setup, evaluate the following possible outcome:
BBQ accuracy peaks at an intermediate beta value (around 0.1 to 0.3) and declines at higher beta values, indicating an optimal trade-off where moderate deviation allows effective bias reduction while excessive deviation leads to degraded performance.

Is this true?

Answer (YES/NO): NO